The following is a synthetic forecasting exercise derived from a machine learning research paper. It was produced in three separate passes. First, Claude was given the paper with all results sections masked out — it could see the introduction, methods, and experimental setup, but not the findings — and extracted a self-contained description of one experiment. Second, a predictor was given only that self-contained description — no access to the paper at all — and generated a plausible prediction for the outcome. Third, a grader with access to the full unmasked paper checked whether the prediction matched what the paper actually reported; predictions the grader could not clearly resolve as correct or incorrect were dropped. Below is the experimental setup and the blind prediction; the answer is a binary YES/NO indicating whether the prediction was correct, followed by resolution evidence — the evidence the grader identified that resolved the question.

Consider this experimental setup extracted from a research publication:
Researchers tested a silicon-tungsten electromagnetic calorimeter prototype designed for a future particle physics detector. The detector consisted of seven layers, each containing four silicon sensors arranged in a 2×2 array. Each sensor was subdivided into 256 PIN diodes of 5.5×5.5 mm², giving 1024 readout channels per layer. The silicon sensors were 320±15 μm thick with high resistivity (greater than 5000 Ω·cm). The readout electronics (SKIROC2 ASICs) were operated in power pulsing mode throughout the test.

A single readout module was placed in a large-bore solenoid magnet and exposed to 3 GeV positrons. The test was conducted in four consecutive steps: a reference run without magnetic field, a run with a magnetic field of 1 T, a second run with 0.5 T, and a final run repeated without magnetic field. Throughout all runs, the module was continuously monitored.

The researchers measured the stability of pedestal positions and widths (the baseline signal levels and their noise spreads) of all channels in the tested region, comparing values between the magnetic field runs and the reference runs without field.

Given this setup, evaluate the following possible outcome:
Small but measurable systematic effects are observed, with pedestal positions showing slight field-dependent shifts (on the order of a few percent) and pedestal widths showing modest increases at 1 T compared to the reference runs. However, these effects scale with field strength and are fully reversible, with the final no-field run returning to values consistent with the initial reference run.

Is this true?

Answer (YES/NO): NO